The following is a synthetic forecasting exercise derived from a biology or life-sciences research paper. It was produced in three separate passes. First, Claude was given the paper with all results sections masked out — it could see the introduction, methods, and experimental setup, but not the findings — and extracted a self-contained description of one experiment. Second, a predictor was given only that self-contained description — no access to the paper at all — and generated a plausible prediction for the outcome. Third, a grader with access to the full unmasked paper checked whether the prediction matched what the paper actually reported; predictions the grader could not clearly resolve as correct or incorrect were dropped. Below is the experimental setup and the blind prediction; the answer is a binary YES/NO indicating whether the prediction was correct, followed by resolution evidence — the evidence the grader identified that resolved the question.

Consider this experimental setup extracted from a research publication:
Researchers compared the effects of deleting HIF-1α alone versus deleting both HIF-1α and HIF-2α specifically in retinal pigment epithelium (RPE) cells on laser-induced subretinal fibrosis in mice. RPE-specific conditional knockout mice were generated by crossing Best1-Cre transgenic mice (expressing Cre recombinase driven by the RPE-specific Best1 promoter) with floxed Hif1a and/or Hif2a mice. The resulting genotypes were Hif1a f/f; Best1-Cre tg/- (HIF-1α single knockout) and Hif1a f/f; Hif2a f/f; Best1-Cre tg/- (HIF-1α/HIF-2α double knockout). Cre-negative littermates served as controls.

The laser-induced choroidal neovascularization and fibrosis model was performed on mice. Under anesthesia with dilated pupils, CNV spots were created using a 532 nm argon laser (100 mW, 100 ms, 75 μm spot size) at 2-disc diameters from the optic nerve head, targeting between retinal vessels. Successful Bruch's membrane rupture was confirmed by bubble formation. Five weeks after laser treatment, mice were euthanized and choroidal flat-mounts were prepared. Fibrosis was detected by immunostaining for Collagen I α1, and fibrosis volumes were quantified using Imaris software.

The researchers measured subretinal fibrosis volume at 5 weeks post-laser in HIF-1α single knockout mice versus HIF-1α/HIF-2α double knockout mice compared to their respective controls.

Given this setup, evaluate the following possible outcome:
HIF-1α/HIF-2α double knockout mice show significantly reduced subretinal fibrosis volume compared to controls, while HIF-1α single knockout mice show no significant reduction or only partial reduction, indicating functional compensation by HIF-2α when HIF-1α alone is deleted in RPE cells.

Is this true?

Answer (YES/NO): NO